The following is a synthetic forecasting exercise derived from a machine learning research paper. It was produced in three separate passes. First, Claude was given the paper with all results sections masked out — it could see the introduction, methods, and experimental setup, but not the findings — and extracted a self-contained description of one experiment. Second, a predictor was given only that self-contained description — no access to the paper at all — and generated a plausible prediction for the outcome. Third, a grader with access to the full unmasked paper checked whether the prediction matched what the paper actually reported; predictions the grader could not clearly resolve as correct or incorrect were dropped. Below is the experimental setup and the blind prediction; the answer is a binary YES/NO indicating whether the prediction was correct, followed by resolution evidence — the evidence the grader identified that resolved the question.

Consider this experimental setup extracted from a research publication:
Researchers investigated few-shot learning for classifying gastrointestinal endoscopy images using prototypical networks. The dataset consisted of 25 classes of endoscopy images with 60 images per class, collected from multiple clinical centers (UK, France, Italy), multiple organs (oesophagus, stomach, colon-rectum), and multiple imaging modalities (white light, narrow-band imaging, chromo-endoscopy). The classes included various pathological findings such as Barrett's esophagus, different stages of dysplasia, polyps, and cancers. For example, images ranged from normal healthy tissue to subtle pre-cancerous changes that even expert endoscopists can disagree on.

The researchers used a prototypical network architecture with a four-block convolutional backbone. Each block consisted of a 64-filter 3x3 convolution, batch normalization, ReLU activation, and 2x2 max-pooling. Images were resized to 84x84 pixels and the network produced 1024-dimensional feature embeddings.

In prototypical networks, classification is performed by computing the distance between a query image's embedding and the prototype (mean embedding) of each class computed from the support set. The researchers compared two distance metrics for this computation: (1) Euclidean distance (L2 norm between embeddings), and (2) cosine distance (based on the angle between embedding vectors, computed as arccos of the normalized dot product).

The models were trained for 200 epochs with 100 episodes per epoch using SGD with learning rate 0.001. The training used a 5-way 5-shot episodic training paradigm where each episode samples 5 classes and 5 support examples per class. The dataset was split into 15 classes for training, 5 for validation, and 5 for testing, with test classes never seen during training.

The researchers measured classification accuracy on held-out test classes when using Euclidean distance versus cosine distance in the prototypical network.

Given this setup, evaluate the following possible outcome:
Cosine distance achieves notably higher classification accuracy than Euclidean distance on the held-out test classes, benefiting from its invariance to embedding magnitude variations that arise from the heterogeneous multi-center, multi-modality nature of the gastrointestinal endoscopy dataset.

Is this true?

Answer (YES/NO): YES